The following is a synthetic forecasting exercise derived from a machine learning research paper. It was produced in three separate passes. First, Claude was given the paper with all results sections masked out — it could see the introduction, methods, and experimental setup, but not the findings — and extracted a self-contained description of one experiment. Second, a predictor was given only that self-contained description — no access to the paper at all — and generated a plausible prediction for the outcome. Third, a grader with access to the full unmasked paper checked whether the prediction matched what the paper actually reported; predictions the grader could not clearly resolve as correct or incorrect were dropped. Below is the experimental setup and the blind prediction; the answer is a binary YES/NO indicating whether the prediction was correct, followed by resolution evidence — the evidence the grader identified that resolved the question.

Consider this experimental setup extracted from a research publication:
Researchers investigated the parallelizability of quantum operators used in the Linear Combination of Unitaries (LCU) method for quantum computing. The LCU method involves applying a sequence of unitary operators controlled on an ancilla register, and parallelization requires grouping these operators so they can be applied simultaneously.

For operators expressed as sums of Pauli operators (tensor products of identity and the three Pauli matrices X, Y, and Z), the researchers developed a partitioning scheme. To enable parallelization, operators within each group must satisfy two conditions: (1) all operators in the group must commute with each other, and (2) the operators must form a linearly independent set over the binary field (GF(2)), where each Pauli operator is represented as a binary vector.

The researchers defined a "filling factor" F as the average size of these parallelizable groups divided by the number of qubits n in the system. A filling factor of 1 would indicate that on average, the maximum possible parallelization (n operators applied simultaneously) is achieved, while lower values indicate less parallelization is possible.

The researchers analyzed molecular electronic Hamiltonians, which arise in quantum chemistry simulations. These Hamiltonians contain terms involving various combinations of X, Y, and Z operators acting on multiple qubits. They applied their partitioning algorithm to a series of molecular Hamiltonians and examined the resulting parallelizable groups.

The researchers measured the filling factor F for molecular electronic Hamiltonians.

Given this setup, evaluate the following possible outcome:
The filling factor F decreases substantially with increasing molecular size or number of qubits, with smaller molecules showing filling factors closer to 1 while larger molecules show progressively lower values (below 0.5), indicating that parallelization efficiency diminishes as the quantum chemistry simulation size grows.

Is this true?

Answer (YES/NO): NO